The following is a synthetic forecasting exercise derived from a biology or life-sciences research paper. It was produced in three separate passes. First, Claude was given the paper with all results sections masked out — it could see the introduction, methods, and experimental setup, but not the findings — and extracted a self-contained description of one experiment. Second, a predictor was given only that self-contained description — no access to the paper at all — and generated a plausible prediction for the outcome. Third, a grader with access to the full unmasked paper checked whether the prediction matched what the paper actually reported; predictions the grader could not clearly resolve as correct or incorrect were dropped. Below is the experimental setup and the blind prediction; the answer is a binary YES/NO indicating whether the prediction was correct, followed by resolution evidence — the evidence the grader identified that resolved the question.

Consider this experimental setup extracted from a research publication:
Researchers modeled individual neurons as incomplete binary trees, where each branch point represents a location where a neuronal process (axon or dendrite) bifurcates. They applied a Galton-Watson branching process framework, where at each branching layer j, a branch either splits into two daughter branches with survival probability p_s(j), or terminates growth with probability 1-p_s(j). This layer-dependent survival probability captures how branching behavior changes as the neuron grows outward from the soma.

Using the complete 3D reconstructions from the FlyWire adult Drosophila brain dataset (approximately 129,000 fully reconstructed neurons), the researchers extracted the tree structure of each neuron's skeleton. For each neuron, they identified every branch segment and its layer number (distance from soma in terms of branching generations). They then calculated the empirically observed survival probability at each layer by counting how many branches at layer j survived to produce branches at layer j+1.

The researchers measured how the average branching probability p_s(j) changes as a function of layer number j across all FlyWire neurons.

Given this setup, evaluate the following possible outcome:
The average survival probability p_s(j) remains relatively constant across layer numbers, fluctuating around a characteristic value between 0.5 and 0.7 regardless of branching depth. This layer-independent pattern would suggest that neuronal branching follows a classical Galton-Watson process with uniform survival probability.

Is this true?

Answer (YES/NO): NO